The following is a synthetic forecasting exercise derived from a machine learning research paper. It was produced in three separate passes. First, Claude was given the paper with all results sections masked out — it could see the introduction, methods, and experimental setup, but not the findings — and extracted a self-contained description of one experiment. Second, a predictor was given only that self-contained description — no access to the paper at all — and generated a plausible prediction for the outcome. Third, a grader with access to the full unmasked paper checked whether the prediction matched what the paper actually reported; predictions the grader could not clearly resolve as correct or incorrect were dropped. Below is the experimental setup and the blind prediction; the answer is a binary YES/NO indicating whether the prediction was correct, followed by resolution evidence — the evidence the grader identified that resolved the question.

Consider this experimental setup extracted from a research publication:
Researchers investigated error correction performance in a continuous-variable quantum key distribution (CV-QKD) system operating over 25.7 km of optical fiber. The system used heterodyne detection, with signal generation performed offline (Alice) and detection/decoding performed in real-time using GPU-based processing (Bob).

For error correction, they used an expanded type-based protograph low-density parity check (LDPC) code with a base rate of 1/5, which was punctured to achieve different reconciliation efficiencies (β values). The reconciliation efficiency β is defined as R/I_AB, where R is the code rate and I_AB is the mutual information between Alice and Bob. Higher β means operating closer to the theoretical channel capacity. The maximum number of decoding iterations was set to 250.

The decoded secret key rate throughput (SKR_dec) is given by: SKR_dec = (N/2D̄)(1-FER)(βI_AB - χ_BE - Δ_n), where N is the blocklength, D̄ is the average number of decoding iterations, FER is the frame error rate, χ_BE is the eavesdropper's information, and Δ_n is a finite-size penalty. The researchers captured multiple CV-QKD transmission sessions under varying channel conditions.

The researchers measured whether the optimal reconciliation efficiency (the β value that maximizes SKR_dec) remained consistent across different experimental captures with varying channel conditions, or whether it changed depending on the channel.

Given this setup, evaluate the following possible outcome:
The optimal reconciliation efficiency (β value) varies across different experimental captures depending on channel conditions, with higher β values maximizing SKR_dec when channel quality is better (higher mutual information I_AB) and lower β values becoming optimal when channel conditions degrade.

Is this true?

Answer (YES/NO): NO